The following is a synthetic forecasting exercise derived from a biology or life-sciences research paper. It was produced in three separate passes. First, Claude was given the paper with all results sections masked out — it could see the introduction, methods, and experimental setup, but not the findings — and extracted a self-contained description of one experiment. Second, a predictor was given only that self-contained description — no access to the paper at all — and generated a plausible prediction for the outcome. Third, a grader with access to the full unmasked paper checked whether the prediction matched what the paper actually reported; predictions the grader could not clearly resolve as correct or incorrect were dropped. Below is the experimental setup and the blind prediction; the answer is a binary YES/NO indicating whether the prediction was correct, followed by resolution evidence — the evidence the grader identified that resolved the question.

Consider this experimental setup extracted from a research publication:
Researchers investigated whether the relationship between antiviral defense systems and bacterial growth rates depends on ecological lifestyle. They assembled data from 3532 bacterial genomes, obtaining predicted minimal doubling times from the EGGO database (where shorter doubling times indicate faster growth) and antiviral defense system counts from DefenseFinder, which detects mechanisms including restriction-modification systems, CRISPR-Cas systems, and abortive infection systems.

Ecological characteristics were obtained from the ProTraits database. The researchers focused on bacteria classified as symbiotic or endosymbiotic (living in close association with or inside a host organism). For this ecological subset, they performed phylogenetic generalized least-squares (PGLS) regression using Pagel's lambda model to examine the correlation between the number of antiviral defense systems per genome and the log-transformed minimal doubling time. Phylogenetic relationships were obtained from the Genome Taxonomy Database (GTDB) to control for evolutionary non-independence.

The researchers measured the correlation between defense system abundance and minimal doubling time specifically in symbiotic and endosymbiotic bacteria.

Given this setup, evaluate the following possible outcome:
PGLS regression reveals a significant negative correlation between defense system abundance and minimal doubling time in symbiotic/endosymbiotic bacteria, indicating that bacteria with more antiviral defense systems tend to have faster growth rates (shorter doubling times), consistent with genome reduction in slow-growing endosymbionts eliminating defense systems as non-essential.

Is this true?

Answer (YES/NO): NO